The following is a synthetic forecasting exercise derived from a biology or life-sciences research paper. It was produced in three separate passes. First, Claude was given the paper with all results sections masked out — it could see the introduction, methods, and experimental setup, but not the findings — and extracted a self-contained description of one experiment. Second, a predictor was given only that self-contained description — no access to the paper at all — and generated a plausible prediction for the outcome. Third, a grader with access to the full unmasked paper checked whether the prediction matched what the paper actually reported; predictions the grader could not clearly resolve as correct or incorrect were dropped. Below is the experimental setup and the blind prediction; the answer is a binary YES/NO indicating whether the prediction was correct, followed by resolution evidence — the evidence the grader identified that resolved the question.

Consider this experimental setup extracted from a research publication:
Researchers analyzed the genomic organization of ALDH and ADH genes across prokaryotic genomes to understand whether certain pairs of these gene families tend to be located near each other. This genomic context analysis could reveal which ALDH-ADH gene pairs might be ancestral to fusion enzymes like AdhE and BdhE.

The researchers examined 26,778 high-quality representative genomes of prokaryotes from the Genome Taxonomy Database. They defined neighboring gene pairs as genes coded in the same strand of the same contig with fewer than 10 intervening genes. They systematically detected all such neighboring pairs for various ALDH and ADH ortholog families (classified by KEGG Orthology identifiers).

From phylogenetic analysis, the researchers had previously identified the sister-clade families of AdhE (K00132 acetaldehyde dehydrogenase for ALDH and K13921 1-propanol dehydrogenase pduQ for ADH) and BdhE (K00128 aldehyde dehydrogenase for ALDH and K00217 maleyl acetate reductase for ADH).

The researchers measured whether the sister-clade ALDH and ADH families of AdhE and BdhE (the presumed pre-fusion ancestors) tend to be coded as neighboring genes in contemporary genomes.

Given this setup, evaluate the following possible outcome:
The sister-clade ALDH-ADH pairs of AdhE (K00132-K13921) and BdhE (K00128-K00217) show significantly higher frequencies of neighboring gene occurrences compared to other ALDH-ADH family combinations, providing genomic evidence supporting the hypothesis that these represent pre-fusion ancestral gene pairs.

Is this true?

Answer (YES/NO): YES